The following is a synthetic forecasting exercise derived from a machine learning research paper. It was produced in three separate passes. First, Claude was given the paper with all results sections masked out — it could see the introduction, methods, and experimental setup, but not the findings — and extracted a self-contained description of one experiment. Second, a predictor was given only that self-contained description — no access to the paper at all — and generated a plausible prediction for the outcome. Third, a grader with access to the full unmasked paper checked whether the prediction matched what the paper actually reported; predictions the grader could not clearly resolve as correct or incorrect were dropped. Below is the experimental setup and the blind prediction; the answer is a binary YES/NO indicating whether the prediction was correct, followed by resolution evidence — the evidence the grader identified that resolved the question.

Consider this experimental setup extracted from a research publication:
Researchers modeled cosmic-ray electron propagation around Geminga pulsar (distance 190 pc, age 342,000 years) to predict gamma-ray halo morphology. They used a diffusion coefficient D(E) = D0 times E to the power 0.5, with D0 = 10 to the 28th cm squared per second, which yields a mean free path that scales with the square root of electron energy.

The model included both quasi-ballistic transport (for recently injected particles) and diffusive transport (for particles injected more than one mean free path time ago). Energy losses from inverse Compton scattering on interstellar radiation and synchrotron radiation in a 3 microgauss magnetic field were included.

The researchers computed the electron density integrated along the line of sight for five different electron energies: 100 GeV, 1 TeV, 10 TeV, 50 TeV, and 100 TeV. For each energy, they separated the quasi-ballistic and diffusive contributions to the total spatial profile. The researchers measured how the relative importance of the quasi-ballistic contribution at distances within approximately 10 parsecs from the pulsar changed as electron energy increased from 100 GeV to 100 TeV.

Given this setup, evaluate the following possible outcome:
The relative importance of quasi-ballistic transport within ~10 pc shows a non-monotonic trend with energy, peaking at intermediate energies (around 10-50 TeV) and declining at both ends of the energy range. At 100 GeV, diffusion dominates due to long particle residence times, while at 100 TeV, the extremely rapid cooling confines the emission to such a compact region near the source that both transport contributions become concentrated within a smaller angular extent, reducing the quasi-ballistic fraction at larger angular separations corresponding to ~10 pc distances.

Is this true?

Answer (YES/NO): NO